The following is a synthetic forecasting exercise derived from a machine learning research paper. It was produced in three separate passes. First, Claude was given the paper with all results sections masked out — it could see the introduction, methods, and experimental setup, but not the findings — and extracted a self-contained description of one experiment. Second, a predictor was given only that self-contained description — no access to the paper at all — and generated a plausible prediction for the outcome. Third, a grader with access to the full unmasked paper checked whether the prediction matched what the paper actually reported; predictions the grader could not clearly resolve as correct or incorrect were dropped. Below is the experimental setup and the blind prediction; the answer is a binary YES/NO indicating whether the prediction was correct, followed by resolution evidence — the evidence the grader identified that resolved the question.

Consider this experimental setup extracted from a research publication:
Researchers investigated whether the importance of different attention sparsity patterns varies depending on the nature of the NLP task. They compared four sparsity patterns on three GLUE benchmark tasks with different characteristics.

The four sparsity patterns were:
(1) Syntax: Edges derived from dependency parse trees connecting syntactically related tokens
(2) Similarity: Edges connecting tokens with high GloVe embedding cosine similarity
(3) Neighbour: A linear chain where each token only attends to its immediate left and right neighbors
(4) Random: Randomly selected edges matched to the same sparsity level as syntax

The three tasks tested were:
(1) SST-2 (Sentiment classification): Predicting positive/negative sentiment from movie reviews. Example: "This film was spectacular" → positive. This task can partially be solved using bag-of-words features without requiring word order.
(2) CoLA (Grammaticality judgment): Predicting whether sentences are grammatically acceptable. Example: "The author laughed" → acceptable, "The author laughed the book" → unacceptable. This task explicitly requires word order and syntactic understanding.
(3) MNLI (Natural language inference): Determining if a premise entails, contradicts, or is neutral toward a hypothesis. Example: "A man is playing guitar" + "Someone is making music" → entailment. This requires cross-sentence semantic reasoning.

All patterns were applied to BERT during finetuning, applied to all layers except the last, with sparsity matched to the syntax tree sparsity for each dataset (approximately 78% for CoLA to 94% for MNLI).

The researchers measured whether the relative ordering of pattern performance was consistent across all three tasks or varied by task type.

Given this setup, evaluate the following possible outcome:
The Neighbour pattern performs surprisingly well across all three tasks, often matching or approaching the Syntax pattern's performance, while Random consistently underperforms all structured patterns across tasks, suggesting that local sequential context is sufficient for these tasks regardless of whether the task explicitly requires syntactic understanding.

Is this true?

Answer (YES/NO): NO